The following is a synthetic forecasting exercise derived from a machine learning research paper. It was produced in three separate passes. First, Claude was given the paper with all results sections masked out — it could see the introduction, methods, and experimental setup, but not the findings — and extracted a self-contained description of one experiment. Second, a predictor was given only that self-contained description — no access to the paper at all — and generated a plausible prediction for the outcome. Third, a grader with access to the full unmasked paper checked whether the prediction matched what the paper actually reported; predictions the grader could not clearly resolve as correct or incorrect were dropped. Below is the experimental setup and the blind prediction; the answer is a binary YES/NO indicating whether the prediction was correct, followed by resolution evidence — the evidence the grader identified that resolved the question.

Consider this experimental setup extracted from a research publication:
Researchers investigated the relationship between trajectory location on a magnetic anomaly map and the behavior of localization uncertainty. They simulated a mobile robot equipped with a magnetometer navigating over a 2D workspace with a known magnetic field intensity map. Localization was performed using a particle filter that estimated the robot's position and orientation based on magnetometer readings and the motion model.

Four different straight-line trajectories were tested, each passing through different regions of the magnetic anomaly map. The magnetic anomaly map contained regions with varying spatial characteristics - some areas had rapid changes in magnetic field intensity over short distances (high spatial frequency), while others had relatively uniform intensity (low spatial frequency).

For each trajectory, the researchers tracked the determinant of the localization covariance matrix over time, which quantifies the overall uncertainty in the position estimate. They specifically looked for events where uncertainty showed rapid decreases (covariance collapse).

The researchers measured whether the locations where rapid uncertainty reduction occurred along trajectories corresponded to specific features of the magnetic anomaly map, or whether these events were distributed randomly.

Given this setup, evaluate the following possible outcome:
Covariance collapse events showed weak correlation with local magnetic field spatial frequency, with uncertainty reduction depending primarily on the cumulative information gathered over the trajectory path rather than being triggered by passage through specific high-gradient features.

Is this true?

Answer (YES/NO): NO